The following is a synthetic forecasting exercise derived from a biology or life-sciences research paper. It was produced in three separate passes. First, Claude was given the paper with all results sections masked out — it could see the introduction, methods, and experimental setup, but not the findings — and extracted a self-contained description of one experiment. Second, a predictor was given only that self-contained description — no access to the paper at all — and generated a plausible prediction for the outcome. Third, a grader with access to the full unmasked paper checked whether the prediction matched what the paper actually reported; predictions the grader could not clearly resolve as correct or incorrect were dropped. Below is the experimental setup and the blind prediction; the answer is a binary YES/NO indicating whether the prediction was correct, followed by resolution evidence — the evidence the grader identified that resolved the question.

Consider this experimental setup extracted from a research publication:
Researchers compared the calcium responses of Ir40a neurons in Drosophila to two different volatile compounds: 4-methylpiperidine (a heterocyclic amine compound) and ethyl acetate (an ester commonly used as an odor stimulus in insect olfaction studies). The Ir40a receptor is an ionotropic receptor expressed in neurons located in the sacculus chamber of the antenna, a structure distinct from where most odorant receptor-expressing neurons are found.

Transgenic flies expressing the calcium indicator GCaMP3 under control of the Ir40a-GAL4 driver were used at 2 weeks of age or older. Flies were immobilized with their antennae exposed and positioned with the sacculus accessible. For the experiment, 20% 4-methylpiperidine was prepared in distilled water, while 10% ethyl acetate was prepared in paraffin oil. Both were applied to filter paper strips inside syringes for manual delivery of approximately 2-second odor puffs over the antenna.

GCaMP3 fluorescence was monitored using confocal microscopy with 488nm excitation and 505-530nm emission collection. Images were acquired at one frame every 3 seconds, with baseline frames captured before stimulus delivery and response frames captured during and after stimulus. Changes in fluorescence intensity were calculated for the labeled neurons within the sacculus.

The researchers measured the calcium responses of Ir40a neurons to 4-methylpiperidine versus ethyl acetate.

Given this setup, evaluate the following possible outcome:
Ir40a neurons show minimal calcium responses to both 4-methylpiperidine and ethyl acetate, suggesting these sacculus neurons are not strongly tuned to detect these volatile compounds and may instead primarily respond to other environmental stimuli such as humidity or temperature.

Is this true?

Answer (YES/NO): NO